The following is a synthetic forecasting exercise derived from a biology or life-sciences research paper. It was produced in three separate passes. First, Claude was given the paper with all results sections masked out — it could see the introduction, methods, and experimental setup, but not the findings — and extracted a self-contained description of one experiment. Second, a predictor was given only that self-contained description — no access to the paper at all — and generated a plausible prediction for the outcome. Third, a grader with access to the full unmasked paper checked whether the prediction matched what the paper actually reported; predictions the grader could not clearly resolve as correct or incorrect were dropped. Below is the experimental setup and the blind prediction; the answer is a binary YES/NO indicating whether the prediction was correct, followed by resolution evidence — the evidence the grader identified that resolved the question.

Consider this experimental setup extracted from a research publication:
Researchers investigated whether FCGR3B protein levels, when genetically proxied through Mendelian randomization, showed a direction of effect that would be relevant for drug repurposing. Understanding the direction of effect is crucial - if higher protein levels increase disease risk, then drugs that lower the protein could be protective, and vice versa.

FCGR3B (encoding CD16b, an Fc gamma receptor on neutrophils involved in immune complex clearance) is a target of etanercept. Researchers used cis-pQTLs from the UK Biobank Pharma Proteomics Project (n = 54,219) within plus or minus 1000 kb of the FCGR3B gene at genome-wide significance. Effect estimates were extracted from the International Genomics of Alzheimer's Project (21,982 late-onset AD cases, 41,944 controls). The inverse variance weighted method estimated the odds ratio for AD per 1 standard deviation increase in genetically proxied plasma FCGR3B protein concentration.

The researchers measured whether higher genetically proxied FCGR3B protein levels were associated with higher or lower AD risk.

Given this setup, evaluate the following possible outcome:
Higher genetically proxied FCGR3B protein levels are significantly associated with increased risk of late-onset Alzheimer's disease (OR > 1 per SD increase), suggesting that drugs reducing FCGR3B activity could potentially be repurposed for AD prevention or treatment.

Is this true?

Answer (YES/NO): YES